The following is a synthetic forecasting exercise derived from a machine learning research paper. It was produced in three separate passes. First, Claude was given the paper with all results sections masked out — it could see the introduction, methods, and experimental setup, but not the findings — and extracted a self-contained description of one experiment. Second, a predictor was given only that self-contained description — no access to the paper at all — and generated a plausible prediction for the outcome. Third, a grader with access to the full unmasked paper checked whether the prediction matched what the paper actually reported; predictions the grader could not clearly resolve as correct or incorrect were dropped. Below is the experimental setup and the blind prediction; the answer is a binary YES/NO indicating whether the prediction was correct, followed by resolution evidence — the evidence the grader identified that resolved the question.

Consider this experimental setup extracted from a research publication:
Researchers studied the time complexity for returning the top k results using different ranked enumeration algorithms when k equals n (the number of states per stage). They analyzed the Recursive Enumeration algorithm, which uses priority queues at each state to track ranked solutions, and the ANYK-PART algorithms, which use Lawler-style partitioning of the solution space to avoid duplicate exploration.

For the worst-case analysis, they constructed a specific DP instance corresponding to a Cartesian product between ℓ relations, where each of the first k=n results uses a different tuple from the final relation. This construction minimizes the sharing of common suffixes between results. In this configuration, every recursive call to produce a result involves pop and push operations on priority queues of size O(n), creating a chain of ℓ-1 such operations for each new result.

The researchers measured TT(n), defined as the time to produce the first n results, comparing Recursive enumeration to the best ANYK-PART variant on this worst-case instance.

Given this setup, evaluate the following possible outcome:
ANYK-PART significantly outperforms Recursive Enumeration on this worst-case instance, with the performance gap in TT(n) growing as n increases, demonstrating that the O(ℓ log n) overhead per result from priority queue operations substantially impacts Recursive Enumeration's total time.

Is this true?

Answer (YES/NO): YES